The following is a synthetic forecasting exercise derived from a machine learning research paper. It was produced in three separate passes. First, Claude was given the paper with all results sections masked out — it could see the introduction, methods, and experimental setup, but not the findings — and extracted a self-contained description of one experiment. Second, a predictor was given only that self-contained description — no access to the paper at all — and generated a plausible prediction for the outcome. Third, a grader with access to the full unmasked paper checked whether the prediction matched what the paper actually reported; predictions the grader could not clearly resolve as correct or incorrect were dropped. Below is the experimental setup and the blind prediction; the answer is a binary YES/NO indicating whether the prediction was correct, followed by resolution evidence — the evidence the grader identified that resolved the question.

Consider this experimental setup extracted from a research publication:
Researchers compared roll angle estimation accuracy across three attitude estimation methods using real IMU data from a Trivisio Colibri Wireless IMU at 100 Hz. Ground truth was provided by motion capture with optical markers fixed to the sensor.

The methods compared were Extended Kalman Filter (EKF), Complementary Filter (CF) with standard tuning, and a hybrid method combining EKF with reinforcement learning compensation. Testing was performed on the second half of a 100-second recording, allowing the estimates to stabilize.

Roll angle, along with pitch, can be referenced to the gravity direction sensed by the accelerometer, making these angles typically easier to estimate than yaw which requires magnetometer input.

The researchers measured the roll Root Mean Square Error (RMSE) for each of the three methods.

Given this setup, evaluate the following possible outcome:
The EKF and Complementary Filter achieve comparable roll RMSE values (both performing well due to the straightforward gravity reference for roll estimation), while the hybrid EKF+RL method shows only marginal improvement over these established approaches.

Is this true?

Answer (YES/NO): YES